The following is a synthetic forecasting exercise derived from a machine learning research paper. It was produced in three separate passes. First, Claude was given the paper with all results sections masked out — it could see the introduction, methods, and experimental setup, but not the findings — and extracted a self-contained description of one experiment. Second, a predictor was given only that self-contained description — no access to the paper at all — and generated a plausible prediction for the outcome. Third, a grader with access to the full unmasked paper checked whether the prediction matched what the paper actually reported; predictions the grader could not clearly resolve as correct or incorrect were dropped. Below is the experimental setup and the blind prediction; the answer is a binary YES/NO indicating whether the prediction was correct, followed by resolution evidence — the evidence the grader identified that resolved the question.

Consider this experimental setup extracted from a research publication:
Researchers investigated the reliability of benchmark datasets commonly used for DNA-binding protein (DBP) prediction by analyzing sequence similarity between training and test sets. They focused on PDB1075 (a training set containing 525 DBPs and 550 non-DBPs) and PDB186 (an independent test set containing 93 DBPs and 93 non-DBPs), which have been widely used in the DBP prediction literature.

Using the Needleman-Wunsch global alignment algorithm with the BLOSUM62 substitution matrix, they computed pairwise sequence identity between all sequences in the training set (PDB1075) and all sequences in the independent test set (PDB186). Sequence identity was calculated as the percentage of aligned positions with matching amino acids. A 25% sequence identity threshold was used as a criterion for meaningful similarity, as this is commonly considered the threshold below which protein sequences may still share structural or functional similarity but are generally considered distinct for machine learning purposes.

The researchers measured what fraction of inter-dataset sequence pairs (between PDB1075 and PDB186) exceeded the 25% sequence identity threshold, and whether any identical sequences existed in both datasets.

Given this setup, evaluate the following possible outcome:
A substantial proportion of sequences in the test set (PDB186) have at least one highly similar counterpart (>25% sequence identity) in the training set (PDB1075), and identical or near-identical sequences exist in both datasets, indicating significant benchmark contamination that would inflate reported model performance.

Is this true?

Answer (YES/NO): YES